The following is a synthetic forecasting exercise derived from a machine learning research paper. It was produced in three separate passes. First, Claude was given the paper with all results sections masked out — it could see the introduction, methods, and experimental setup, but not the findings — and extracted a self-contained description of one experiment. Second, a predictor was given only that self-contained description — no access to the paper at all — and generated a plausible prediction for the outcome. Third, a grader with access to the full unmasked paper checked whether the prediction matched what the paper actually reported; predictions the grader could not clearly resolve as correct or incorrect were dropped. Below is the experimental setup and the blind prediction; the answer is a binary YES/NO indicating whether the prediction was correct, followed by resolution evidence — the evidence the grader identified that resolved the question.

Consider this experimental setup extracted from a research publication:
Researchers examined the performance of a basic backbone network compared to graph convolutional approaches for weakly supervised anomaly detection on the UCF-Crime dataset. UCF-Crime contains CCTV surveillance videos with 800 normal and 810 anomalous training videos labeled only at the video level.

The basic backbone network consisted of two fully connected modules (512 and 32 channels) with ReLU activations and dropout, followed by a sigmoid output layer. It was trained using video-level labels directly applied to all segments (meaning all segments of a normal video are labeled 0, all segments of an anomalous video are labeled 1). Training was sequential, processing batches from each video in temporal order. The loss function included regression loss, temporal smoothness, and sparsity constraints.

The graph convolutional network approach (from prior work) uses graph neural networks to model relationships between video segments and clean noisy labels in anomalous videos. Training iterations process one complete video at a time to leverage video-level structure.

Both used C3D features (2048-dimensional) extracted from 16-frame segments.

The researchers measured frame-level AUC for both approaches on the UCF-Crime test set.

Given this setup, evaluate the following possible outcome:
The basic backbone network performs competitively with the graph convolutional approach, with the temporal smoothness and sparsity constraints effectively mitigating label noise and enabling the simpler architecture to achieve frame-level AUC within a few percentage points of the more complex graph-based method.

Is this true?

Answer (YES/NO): NO